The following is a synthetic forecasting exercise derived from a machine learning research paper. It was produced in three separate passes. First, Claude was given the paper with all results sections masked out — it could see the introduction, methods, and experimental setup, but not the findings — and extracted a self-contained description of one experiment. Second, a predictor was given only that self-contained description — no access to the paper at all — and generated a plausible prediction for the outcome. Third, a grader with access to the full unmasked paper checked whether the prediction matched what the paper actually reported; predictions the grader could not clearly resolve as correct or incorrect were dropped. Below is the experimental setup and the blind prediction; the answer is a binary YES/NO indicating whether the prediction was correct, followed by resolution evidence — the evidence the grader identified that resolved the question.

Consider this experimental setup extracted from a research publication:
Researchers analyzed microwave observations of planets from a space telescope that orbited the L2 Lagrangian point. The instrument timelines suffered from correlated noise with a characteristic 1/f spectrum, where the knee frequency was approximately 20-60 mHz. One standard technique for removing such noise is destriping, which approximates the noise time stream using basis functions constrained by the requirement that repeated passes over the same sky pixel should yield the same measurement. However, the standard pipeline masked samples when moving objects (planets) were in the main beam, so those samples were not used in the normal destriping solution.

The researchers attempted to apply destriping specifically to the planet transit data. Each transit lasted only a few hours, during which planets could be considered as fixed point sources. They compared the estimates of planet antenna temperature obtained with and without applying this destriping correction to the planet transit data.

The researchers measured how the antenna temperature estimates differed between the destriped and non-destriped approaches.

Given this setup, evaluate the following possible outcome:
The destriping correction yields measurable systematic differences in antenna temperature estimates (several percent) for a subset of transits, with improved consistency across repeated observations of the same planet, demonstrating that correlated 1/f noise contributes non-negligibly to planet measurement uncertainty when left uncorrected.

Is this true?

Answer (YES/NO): NO